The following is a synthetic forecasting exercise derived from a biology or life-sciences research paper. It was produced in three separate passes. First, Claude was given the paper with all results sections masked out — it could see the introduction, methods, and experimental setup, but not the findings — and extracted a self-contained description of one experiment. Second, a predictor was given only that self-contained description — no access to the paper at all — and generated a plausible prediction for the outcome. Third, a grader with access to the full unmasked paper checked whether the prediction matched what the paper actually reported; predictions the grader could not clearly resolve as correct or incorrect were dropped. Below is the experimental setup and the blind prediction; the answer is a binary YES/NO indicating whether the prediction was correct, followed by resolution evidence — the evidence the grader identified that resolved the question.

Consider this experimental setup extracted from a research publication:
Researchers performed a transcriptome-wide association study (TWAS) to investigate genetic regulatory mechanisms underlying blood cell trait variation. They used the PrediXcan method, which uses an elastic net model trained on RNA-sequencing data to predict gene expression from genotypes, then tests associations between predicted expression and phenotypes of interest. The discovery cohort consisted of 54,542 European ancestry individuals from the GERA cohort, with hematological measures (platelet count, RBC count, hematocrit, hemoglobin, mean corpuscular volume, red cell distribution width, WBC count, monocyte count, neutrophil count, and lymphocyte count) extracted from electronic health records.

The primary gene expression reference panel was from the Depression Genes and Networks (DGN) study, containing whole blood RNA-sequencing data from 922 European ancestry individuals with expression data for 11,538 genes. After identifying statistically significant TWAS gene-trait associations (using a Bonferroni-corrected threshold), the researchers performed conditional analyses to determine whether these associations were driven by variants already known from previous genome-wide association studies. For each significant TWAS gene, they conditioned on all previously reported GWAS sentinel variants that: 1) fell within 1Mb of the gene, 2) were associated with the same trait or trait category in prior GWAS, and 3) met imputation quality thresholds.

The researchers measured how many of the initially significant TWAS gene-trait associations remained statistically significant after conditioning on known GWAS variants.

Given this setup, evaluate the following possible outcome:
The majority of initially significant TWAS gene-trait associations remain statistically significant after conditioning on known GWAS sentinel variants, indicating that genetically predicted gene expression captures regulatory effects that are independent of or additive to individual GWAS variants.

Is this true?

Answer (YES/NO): NO